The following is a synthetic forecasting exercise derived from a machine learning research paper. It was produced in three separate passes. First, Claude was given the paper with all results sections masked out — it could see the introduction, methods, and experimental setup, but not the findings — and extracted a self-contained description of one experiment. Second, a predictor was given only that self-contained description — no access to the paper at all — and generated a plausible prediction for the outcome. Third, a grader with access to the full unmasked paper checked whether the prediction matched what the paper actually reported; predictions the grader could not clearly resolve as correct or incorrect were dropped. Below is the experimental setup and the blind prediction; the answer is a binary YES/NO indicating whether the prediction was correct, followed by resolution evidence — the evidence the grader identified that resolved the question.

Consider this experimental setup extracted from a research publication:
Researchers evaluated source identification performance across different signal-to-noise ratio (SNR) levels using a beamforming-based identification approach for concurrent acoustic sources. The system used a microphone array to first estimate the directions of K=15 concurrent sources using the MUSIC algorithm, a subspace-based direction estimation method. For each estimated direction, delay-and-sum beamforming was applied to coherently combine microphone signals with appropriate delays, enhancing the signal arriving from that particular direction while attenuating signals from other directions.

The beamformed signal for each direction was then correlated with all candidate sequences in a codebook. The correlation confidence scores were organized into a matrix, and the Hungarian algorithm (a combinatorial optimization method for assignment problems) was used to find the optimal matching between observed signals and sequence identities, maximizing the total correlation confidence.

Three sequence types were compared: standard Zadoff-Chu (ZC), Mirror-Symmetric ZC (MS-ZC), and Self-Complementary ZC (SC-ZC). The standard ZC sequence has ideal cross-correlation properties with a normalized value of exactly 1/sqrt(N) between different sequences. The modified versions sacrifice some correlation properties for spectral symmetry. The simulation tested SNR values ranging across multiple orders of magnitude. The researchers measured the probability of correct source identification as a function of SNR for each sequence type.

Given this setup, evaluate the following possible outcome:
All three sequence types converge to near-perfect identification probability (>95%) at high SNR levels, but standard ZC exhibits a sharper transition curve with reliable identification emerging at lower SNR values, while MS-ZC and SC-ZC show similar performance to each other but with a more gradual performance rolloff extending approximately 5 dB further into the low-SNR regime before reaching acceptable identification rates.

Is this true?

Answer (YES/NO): NO